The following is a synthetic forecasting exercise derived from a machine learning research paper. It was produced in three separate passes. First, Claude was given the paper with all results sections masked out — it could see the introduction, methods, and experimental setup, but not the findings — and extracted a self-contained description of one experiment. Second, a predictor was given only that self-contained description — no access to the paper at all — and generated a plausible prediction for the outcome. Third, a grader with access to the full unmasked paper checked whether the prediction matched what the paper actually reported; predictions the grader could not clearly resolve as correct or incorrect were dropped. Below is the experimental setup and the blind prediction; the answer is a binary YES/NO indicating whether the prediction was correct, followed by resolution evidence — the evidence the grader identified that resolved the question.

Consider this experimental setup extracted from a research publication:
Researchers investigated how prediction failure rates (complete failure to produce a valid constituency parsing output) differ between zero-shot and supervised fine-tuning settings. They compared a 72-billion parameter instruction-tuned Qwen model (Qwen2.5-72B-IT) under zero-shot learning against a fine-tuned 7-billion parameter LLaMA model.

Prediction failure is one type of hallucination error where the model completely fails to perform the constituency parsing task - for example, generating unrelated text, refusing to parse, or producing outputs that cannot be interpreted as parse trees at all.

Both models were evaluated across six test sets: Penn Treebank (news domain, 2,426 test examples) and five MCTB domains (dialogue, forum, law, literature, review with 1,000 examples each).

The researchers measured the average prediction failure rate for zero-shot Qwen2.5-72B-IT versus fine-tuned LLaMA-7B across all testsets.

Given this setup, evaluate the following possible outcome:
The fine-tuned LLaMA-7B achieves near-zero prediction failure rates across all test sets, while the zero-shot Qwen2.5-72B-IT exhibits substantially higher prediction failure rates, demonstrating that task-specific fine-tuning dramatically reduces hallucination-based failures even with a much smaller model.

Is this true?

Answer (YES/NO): YES